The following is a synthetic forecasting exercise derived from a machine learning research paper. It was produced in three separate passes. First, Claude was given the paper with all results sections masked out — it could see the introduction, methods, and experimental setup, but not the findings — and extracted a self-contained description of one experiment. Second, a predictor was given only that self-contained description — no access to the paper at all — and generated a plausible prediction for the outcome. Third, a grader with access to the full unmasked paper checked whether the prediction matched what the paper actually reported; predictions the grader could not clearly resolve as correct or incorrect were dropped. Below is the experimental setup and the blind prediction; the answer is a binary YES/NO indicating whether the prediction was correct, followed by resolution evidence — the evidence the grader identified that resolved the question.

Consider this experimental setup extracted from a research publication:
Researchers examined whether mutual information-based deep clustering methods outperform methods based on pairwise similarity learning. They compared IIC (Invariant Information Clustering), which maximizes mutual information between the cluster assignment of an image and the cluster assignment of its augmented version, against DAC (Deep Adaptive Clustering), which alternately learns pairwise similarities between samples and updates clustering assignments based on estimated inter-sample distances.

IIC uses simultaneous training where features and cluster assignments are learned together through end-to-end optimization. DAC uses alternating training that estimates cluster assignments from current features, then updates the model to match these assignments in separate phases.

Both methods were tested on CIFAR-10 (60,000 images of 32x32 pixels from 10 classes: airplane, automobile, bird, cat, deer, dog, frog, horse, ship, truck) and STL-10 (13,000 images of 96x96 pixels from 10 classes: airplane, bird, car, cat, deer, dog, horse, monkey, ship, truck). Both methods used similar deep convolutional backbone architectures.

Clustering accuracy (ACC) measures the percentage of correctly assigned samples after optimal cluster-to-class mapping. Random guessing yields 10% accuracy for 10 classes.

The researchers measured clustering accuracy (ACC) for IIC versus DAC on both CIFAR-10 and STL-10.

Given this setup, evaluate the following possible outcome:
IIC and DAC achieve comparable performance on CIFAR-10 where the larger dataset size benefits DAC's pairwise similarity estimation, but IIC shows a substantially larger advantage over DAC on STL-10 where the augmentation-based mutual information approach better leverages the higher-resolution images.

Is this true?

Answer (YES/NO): NO